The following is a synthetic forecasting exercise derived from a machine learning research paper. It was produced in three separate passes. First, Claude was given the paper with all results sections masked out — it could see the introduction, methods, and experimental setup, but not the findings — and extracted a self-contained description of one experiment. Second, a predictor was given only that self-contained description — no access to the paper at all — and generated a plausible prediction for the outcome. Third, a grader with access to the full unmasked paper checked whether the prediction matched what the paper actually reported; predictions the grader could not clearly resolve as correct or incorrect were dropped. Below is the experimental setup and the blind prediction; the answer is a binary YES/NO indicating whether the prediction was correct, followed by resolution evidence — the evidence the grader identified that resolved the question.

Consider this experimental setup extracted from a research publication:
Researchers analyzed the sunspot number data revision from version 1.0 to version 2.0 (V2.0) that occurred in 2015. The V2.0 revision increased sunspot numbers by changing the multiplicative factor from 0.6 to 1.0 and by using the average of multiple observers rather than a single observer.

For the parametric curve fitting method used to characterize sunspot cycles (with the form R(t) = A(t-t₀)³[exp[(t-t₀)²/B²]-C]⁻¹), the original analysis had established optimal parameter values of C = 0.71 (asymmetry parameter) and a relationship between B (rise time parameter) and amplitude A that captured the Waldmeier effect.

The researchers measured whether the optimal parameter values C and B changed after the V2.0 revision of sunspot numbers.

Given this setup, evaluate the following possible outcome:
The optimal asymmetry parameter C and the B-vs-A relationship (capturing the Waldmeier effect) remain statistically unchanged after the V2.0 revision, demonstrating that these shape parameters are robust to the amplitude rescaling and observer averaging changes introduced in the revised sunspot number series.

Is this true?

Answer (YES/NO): NO